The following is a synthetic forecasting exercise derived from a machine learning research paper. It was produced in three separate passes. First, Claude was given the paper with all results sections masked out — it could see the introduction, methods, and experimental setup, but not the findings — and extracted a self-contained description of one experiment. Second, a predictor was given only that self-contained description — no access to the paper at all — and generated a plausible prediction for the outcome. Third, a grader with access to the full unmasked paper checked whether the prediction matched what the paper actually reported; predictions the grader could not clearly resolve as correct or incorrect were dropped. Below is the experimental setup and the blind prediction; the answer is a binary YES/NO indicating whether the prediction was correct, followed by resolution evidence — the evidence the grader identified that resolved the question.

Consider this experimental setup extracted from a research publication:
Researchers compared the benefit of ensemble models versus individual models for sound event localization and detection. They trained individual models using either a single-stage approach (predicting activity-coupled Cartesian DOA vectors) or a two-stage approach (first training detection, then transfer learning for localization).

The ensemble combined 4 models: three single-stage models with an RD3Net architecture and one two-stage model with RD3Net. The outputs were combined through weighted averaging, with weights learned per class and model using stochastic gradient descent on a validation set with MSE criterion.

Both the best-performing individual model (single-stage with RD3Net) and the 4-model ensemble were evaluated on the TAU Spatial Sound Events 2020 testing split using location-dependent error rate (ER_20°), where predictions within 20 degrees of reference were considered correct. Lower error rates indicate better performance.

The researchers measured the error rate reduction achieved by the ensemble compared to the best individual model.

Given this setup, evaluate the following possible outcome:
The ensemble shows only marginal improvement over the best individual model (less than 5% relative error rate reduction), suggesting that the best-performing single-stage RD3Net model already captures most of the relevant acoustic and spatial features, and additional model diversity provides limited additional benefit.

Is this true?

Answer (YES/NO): NO